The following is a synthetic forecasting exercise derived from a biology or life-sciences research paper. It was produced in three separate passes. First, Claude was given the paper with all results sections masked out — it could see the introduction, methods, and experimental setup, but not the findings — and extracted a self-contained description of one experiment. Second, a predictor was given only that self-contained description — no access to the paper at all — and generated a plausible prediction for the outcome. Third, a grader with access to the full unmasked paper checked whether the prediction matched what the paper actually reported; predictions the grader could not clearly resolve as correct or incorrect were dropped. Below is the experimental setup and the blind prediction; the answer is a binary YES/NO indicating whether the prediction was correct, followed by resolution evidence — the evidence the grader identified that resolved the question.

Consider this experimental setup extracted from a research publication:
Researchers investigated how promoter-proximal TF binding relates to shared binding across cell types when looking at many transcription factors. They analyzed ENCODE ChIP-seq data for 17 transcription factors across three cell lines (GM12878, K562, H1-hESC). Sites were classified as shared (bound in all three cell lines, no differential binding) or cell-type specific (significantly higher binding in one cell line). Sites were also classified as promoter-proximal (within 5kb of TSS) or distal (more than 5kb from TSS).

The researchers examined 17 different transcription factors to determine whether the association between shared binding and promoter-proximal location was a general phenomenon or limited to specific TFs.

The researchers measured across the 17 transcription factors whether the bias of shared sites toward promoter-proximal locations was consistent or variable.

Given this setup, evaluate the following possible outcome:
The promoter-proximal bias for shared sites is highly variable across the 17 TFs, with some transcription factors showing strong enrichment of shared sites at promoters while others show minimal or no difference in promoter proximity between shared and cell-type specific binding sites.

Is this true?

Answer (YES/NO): NO